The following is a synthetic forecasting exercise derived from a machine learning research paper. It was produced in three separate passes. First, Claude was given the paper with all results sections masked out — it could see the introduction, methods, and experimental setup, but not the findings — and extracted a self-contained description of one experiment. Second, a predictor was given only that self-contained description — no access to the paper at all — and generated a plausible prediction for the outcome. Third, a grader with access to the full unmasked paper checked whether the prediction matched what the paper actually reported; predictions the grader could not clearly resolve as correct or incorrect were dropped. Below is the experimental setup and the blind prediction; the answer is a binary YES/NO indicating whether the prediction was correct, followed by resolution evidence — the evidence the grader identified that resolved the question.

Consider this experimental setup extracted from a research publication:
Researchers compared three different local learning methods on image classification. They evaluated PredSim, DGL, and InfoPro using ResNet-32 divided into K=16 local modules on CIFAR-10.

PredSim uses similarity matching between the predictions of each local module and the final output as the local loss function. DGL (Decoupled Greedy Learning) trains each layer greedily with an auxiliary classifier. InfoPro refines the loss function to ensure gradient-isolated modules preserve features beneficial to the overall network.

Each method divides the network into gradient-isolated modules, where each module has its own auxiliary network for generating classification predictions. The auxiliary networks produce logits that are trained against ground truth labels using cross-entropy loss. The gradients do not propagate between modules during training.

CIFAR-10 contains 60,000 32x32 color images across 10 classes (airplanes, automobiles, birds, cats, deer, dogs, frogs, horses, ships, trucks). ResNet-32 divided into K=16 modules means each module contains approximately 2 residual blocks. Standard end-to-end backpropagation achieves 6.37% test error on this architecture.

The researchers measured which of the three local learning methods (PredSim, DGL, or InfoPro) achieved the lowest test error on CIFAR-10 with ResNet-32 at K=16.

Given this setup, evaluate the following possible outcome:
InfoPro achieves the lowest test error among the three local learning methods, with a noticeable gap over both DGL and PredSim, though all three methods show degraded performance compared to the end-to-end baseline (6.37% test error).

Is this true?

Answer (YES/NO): NO